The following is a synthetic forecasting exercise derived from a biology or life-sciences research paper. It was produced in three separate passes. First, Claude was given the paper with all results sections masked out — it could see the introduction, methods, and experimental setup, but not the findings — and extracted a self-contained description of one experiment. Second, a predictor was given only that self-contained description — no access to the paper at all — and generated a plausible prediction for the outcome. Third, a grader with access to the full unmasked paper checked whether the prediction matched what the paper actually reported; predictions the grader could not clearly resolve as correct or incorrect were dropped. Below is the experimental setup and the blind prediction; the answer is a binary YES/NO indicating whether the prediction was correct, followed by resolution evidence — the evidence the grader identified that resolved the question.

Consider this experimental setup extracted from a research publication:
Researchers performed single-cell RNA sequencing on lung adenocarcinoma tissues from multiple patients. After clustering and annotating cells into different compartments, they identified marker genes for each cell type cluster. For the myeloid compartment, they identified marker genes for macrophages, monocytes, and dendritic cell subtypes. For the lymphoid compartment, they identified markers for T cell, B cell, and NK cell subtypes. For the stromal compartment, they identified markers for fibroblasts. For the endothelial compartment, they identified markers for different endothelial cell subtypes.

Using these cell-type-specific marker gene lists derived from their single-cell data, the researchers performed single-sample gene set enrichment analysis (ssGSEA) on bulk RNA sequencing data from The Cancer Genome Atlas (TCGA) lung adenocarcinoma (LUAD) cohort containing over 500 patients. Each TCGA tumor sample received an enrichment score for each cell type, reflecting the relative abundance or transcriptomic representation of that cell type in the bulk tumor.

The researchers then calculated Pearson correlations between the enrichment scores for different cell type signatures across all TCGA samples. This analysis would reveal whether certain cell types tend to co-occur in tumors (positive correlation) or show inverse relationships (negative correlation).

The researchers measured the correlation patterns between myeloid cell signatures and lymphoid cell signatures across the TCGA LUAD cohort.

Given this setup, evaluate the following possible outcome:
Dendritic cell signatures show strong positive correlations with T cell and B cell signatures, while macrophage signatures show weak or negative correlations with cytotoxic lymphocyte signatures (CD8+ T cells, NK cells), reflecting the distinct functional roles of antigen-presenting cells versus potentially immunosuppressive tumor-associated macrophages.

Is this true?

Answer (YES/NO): NO